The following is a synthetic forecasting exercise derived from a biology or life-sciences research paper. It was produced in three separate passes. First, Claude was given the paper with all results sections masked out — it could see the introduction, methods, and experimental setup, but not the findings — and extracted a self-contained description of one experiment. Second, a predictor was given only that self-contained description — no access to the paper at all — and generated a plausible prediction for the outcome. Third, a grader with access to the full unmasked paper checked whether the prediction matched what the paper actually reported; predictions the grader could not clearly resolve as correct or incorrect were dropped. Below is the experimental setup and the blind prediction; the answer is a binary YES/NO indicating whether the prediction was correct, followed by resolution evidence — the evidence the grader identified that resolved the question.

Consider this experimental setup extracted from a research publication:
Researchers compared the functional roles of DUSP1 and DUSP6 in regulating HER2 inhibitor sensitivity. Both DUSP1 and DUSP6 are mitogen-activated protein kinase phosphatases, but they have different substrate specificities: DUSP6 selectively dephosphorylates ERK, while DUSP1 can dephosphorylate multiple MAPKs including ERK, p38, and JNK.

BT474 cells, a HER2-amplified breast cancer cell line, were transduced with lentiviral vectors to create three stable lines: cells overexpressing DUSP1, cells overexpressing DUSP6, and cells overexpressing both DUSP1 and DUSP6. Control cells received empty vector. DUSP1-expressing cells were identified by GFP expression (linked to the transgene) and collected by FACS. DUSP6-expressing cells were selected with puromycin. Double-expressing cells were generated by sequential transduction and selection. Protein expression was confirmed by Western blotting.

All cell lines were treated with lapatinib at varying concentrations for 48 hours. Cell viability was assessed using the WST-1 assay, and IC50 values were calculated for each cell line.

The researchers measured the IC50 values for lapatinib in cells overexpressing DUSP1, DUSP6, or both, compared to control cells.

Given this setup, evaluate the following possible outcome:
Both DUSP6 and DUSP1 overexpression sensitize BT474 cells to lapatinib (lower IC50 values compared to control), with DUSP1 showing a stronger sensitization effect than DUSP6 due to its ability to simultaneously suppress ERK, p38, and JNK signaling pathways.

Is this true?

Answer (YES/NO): NO